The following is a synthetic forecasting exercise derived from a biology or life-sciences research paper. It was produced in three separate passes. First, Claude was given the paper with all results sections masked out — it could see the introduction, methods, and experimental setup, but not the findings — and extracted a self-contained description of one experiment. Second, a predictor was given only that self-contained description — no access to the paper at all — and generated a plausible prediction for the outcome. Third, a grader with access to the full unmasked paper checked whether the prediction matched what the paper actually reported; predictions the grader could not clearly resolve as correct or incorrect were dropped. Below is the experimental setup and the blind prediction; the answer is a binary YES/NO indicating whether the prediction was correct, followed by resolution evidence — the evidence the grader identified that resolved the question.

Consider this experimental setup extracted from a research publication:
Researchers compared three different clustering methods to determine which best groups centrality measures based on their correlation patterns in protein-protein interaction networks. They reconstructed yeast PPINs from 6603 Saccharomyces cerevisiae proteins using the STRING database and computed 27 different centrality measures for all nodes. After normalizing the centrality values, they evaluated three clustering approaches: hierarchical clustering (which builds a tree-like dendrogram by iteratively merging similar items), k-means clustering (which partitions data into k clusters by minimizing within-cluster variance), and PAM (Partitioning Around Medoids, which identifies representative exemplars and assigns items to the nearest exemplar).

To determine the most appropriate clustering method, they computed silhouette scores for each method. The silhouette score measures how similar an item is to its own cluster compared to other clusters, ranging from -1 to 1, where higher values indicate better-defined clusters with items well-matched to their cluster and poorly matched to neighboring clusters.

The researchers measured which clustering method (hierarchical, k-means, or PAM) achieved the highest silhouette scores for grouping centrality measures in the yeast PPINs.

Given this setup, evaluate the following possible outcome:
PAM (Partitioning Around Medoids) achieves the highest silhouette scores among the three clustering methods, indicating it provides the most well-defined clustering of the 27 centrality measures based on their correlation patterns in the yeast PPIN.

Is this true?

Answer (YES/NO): NO